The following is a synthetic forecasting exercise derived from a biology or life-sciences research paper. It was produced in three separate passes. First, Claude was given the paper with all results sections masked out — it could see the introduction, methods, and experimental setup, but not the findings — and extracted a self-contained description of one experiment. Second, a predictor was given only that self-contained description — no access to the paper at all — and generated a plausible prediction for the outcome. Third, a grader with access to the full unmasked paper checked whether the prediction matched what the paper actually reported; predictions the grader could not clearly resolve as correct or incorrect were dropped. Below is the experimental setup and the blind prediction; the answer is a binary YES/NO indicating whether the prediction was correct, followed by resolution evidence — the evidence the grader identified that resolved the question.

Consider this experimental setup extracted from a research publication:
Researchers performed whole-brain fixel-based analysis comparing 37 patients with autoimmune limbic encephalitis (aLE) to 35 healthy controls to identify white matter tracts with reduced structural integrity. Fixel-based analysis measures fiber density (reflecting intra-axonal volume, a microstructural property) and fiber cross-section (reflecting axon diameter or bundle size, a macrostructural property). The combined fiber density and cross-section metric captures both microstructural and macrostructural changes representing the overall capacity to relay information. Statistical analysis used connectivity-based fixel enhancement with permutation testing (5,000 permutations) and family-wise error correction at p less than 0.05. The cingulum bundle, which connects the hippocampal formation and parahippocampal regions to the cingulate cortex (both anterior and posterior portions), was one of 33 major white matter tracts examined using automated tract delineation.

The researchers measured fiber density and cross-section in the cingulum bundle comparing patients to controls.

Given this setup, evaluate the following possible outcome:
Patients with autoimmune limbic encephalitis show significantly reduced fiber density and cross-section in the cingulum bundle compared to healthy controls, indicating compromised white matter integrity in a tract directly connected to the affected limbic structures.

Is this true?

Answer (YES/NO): YES